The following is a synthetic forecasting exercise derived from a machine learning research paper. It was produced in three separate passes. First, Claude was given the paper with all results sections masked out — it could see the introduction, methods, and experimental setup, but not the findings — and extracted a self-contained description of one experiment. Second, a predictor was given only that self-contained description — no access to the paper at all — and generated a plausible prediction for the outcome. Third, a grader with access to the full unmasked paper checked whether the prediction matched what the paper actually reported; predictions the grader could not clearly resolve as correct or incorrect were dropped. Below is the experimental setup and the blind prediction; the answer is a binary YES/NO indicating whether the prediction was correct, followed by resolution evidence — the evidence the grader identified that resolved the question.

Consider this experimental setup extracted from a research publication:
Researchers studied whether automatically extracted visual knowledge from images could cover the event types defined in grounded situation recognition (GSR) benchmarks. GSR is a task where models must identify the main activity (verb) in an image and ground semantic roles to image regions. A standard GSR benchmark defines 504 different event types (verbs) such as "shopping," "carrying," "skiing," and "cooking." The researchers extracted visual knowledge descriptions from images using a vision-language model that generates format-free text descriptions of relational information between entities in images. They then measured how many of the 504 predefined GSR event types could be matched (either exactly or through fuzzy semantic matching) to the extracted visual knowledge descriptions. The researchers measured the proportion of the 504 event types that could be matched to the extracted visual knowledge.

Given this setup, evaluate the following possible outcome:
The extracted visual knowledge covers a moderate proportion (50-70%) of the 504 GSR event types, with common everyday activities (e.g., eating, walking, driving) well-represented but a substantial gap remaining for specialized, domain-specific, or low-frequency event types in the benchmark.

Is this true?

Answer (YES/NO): NO